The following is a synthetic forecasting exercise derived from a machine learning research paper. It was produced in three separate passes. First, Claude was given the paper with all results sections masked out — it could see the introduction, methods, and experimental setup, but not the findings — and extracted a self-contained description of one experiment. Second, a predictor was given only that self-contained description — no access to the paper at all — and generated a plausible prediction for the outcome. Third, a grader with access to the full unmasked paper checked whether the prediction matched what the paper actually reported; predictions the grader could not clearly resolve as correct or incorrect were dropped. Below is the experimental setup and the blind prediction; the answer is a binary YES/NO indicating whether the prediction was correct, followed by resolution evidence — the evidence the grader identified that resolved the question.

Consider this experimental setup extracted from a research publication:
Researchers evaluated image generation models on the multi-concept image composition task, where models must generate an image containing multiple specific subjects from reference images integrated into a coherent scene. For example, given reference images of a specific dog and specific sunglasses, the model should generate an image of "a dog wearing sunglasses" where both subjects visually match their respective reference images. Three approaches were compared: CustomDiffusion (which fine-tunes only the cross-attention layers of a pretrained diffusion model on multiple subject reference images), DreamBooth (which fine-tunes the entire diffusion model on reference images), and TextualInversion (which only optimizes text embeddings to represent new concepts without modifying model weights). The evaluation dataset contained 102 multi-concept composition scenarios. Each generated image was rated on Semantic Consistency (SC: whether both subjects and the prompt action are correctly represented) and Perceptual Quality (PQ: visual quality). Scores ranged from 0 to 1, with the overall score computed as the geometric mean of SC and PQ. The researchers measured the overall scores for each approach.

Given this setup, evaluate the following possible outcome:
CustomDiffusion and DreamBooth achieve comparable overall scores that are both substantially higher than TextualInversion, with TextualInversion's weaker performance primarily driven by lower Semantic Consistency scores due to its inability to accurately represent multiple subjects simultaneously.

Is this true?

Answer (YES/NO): NO